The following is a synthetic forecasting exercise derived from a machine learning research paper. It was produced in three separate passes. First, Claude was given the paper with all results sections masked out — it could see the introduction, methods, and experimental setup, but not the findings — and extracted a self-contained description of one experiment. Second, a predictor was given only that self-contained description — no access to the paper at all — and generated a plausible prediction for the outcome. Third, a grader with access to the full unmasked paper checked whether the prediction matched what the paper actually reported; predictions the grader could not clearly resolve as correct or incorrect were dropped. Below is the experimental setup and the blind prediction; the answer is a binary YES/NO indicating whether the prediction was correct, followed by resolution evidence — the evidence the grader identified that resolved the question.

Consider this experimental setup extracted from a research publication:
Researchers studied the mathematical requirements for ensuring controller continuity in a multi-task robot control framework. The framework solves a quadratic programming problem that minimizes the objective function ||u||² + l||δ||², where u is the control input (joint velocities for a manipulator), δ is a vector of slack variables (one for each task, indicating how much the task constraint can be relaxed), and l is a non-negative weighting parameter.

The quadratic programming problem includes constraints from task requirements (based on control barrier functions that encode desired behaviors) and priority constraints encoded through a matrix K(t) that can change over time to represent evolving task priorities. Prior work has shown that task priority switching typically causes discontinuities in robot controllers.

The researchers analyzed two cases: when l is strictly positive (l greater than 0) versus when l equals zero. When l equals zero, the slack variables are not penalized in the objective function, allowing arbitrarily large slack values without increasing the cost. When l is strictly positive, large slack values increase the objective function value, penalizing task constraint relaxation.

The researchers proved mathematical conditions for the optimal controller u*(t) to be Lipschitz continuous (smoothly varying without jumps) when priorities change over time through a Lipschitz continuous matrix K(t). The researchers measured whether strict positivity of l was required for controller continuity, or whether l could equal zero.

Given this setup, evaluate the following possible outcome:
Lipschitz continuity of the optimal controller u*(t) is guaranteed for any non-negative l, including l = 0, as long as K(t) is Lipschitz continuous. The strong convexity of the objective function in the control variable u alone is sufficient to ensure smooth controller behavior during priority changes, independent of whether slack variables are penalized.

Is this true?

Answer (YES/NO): NO